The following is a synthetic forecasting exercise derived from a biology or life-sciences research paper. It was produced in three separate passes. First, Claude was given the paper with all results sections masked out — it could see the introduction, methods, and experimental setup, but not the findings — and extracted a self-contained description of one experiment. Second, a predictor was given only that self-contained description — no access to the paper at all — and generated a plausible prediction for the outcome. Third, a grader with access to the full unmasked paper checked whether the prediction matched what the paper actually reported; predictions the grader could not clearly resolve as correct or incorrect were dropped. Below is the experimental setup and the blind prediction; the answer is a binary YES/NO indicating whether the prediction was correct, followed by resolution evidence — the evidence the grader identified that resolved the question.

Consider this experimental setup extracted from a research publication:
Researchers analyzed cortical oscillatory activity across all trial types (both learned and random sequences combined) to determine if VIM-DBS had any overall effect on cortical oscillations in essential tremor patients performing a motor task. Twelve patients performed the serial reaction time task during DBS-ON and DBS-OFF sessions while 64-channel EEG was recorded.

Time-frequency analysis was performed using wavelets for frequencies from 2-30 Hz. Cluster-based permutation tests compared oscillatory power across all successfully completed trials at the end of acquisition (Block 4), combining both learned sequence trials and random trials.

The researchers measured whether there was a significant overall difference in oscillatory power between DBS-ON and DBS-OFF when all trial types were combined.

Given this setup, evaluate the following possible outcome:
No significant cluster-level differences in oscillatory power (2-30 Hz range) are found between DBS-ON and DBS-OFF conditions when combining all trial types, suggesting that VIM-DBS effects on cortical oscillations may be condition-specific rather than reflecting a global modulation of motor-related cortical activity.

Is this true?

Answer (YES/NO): NO